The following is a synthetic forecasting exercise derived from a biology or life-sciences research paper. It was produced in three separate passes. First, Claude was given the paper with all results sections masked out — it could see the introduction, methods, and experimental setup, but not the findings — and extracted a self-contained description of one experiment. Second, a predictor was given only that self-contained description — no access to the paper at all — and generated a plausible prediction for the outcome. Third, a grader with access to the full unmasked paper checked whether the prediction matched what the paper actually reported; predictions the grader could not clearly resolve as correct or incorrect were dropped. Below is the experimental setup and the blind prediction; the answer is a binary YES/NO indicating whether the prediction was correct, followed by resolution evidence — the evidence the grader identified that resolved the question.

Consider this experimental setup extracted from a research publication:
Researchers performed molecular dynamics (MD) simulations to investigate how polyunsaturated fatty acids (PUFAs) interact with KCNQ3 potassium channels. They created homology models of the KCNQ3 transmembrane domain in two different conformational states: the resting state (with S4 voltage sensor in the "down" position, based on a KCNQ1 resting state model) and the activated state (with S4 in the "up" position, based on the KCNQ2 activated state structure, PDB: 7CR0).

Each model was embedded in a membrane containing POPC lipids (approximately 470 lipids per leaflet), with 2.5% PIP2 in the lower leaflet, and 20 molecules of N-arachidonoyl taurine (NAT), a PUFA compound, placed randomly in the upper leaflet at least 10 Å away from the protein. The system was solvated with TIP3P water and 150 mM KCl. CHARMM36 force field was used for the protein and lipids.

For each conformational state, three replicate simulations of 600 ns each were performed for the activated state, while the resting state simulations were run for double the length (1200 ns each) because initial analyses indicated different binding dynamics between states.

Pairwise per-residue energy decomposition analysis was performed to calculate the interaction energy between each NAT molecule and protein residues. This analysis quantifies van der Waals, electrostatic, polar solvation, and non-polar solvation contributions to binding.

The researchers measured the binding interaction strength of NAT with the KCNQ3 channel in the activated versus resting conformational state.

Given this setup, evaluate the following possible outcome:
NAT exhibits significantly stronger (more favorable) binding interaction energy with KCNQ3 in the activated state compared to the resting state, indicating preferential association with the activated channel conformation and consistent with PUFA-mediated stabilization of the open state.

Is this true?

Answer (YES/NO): YES